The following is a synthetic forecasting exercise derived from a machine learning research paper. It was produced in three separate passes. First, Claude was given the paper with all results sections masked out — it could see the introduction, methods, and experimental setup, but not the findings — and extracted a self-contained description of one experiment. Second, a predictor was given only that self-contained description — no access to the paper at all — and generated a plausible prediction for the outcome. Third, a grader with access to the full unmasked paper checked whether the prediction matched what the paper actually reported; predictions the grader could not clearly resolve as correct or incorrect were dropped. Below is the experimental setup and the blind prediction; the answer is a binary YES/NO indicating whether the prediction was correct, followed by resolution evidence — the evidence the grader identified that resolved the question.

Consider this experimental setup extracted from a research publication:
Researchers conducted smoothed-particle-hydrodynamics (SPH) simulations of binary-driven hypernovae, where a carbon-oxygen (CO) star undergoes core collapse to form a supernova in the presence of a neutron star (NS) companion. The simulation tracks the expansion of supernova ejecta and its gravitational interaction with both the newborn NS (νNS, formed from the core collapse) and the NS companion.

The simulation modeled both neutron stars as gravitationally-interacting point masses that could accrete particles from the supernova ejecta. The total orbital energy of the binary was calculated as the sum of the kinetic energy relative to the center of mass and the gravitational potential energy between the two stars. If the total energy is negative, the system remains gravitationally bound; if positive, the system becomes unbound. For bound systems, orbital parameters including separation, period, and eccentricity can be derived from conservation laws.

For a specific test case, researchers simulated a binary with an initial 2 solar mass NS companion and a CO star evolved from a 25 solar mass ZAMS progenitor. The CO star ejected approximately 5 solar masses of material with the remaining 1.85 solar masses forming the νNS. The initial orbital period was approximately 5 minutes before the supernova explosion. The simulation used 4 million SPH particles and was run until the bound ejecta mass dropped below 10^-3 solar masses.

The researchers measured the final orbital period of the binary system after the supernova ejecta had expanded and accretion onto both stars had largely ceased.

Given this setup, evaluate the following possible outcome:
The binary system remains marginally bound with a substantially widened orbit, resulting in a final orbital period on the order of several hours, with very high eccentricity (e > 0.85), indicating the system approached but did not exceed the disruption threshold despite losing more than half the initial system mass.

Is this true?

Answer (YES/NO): NO